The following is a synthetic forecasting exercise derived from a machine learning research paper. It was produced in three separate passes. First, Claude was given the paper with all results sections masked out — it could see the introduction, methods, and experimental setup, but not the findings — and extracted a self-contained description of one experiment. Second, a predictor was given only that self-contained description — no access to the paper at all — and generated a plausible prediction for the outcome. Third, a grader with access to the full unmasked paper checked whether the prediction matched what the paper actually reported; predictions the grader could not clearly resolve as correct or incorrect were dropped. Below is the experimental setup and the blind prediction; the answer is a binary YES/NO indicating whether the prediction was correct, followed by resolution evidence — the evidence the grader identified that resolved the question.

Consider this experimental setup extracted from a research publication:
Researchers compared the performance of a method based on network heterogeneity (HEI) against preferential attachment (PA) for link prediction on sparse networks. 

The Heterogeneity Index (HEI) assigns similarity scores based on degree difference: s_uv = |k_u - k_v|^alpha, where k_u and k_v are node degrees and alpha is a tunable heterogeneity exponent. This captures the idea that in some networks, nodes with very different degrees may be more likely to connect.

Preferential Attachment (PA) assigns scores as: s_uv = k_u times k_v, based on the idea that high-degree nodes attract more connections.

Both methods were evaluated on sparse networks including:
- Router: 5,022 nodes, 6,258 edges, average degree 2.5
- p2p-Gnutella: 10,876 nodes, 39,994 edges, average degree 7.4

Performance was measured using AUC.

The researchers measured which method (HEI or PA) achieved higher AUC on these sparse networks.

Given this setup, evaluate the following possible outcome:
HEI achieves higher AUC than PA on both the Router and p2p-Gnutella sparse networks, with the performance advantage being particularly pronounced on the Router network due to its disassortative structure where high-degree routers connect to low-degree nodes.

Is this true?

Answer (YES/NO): NO